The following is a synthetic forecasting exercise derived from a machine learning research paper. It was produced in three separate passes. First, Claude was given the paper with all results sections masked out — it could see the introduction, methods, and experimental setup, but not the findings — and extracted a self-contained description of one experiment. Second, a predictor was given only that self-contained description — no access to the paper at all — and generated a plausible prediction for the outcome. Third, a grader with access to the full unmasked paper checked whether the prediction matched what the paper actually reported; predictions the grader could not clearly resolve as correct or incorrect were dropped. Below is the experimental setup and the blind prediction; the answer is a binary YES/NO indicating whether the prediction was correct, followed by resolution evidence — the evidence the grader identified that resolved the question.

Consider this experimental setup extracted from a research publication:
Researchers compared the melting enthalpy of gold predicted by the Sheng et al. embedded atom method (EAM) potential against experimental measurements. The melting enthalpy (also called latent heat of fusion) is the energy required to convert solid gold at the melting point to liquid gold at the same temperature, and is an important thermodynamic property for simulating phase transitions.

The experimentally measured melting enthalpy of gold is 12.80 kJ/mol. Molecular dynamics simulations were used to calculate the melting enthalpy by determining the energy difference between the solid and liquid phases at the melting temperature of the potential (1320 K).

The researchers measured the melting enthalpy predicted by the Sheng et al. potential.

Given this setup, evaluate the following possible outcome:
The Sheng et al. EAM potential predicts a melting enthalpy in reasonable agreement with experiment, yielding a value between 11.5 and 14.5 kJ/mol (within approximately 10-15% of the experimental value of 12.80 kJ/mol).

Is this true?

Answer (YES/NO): NO